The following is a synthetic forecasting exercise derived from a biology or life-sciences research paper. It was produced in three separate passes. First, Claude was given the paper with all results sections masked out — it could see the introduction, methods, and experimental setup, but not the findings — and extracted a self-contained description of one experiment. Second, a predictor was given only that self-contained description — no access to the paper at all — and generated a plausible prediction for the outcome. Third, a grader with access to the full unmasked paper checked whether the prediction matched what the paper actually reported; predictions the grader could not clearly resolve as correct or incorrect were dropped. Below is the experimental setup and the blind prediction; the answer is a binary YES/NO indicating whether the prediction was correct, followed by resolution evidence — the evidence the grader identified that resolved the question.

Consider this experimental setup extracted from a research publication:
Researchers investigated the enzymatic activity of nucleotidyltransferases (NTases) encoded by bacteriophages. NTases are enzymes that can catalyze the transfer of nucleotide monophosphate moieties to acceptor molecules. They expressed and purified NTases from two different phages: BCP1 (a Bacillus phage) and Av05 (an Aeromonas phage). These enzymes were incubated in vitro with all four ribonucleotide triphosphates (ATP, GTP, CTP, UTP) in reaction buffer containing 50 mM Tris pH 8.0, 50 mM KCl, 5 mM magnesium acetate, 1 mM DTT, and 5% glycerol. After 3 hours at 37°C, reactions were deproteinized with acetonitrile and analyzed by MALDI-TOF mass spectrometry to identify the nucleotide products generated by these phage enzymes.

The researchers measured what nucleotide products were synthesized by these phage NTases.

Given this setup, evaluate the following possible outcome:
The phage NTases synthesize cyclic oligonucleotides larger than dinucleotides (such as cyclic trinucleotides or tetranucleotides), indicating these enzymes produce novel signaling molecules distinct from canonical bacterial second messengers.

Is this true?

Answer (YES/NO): NO